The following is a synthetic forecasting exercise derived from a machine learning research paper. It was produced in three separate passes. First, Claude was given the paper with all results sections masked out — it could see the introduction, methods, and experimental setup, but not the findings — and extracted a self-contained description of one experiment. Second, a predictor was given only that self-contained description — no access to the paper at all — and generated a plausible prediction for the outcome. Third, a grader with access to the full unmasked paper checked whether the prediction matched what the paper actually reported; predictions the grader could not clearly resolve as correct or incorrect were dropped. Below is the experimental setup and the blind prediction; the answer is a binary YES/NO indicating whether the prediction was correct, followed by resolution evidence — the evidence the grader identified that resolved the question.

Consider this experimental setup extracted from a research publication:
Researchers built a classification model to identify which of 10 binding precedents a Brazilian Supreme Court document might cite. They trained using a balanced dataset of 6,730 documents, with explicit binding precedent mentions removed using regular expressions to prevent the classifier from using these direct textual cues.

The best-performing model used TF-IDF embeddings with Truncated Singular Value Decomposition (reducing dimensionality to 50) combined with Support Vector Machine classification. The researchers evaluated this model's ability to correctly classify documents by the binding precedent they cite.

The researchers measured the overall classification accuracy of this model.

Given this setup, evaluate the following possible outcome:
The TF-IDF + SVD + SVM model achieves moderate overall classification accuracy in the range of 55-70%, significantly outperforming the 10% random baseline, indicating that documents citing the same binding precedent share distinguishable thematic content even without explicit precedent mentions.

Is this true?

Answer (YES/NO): NO